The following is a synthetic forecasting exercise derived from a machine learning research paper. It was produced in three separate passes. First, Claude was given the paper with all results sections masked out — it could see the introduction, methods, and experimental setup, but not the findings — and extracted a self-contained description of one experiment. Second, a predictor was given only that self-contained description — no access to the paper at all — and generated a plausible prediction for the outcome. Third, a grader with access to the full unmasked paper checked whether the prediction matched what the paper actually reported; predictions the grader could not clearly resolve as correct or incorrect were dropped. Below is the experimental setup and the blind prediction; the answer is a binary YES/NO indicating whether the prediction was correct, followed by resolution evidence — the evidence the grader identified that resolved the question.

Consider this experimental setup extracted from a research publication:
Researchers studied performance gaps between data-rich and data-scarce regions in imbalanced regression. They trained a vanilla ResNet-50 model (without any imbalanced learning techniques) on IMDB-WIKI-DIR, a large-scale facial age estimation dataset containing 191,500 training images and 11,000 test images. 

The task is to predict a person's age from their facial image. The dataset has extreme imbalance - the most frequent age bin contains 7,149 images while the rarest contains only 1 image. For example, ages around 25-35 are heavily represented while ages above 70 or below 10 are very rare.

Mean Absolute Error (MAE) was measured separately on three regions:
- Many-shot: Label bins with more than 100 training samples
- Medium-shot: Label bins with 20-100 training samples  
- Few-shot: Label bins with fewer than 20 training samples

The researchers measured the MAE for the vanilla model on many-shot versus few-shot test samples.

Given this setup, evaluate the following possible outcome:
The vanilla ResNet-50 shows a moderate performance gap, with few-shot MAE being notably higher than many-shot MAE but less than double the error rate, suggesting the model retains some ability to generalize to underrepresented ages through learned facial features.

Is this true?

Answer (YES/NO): NO